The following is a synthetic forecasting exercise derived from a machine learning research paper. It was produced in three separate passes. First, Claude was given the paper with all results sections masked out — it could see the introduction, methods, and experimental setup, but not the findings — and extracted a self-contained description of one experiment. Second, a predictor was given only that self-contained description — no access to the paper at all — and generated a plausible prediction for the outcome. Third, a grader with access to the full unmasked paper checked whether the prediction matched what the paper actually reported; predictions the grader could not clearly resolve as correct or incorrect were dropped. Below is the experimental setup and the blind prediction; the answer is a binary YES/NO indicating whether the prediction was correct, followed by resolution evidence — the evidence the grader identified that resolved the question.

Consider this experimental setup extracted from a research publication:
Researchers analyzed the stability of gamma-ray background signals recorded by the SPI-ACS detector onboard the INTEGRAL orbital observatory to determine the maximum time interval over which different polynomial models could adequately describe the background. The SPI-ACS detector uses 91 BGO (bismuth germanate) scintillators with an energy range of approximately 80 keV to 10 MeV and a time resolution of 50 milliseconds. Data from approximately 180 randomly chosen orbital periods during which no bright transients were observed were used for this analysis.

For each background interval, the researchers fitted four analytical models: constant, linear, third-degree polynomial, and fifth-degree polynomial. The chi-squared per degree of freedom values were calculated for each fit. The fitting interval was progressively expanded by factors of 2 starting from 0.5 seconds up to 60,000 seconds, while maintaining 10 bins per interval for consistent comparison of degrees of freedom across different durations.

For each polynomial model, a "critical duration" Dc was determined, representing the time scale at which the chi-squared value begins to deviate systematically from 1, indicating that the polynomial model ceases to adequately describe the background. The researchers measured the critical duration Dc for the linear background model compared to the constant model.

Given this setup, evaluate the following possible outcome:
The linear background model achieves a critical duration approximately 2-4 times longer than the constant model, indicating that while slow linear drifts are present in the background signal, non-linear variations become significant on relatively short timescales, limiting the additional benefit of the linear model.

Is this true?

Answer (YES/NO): YES